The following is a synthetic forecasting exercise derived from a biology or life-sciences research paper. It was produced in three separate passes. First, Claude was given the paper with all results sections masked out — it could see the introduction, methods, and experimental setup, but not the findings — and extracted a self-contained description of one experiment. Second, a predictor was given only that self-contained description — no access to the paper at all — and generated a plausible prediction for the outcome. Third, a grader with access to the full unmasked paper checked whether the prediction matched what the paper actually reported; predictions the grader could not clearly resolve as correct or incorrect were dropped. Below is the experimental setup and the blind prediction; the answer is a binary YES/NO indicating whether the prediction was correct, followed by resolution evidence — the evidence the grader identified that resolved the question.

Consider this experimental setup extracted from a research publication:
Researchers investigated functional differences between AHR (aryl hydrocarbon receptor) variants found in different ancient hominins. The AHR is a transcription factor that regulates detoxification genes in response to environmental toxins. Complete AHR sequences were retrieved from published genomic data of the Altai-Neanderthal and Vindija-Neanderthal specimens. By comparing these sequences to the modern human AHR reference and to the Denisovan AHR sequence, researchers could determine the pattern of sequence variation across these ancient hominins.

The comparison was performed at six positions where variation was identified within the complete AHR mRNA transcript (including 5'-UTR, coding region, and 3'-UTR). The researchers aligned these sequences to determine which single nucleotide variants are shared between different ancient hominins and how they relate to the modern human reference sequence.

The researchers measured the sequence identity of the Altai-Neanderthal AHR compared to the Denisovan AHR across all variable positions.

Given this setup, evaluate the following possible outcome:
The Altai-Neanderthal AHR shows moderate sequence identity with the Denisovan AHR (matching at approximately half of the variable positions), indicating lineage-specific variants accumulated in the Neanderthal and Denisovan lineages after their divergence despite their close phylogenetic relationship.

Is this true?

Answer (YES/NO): NO